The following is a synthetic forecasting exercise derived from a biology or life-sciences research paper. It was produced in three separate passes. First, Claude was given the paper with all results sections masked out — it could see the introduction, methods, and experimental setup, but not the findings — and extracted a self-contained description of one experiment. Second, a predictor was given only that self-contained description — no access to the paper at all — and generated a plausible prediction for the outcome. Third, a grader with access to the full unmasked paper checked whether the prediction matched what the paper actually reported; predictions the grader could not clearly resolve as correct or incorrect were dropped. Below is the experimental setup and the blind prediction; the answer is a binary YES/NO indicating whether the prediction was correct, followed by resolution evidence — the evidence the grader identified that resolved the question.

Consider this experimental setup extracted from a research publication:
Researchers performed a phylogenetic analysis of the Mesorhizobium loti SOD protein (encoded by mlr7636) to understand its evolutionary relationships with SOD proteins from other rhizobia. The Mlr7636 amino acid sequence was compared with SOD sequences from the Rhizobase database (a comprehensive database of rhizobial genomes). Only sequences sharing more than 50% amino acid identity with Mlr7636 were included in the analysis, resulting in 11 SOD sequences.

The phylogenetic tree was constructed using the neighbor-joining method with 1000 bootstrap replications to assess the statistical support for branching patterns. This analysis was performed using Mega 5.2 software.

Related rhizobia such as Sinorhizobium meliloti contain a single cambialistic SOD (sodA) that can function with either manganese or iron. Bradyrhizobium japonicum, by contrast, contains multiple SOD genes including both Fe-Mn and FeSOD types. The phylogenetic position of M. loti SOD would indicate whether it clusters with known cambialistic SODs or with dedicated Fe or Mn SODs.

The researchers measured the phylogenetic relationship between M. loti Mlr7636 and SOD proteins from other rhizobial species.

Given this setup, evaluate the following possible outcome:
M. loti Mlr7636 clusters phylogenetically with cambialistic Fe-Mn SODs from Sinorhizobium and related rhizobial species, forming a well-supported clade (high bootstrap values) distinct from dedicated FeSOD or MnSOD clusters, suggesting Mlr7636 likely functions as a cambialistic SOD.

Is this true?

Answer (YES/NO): NO